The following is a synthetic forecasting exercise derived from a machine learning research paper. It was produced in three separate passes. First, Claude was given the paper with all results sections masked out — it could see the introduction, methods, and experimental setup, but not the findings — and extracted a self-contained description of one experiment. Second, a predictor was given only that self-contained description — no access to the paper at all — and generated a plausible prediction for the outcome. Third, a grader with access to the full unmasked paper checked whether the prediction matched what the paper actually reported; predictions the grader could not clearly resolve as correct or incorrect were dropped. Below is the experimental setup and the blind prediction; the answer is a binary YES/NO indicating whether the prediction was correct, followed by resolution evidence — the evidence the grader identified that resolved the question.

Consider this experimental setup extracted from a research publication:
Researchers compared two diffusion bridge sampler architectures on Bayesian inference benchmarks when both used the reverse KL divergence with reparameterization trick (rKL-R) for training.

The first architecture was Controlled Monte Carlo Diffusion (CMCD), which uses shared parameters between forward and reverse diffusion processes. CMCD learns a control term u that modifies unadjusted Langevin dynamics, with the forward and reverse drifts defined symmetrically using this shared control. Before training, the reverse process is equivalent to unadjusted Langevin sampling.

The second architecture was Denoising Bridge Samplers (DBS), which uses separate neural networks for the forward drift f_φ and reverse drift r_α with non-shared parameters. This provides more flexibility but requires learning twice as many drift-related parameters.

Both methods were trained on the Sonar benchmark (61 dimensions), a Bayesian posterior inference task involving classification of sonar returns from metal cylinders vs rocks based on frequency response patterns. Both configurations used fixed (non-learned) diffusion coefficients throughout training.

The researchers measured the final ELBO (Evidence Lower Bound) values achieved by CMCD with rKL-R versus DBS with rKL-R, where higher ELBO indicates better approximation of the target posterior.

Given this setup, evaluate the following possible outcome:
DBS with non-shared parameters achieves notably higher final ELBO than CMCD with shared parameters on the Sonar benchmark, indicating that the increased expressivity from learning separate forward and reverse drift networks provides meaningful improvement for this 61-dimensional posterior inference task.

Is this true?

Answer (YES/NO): NO